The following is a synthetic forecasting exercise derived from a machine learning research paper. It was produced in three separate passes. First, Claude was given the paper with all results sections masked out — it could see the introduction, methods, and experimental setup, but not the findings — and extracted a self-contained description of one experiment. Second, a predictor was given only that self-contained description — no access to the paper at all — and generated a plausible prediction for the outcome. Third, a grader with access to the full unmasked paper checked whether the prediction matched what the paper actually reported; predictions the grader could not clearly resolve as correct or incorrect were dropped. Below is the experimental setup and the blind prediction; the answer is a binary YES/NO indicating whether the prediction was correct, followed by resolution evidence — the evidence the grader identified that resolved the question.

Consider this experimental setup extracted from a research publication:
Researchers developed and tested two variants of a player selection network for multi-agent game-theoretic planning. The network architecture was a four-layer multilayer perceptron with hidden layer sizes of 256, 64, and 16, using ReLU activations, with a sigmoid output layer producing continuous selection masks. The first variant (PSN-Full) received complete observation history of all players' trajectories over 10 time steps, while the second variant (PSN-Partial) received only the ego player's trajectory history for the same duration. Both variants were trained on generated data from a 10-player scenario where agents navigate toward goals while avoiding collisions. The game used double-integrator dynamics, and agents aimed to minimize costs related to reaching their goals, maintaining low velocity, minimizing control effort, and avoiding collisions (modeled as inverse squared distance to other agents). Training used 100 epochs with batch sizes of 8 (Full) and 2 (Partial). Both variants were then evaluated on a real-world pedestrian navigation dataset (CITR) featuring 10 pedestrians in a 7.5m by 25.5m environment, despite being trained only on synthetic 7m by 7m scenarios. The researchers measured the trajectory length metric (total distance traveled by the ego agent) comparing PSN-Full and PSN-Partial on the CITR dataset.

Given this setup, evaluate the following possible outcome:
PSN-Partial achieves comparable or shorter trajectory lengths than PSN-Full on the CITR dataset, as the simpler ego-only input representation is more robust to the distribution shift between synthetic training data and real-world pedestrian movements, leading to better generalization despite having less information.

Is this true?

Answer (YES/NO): YES